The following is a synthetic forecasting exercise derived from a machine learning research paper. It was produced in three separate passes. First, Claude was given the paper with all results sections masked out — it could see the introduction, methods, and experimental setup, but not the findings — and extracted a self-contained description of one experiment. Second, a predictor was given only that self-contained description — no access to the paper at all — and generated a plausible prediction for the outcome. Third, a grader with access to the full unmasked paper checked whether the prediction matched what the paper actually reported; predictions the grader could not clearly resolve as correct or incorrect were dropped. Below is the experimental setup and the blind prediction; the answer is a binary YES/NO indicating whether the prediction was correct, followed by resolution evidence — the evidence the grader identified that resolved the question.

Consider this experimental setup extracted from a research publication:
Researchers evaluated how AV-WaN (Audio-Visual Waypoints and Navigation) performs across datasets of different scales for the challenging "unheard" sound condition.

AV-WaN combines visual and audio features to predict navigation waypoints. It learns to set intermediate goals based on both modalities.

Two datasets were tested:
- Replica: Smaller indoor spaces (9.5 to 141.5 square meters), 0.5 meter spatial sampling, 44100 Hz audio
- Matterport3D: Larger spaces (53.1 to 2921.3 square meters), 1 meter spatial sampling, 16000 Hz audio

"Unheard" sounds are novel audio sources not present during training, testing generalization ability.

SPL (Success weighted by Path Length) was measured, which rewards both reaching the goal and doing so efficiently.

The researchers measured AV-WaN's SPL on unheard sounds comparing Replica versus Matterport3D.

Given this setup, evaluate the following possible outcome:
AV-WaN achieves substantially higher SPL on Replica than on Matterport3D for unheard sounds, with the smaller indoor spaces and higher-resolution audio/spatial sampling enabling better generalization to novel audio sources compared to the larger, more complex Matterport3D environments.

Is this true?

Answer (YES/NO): NO